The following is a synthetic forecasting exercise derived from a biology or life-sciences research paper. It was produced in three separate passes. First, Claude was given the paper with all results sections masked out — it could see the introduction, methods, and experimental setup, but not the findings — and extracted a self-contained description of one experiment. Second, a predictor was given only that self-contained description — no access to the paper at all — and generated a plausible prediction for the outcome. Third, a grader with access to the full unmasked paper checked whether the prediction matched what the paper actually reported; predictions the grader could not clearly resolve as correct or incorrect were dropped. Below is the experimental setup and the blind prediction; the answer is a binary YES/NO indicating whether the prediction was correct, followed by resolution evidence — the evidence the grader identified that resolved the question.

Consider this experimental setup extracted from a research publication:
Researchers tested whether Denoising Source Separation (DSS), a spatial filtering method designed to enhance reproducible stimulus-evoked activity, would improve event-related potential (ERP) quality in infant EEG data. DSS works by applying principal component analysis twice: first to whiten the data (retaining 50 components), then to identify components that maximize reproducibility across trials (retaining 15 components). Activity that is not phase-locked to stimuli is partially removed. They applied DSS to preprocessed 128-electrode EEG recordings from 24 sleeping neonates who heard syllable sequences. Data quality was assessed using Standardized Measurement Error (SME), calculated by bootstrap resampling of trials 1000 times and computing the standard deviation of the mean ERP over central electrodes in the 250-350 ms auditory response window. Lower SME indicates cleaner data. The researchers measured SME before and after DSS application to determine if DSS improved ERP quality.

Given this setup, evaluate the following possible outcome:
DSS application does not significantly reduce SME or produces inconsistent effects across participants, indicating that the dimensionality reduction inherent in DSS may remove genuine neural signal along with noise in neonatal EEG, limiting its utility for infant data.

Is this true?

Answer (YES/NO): NO